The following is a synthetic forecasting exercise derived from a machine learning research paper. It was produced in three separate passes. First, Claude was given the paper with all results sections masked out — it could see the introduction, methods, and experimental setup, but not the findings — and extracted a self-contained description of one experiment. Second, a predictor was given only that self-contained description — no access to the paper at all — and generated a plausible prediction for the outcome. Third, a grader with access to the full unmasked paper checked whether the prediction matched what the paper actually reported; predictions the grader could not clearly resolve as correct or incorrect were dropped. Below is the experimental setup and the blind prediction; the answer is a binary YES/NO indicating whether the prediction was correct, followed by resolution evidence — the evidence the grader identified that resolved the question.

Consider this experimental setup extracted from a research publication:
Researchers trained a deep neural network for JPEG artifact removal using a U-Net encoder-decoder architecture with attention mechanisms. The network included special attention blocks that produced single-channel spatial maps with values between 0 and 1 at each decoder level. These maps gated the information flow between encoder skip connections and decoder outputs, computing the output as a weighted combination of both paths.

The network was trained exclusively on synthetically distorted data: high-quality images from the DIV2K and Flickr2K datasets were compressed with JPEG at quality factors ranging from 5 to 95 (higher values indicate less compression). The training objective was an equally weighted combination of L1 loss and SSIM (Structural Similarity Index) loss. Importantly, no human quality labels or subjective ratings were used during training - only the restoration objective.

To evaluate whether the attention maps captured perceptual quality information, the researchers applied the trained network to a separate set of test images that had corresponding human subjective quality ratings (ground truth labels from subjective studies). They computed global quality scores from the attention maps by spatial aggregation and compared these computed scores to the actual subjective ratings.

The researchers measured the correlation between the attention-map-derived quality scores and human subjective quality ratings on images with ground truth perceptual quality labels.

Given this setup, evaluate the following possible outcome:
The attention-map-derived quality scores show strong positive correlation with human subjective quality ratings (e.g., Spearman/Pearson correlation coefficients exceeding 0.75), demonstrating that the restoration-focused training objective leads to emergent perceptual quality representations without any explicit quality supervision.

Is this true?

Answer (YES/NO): YES